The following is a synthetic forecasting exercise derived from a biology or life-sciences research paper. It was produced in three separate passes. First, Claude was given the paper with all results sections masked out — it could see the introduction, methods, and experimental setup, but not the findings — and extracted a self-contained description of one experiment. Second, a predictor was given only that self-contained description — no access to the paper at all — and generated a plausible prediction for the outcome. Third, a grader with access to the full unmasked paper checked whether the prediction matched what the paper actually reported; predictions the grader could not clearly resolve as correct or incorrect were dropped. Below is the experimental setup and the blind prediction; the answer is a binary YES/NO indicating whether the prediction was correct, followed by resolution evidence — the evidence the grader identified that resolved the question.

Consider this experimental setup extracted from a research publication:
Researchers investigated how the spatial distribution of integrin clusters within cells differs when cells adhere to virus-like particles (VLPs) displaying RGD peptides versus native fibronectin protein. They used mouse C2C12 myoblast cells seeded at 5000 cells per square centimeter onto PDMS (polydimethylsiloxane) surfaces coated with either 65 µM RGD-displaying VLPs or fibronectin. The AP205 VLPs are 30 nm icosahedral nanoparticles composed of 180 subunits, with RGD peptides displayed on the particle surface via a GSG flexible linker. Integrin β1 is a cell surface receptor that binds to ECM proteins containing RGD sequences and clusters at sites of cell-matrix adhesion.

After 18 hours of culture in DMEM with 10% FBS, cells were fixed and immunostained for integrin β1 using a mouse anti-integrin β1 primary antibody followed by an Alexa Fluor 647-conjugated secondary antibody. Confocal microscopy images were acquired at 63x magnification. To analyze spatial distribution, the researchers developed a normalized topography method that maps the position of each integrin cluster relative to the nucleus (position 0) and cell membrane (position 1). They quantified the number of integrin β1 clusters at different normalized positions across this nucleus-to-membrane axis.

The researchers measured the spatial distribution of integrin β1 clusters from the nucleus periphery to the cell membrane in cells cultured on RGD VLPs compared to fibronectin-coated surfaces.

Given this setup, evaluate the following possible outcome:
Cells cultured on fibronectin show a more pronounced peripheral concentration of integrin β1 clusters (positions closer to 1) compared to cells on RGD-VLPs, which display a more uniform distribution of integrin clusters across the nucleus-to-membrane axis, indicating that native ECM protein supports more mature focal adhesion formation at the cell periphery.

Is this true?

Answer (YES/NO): NO